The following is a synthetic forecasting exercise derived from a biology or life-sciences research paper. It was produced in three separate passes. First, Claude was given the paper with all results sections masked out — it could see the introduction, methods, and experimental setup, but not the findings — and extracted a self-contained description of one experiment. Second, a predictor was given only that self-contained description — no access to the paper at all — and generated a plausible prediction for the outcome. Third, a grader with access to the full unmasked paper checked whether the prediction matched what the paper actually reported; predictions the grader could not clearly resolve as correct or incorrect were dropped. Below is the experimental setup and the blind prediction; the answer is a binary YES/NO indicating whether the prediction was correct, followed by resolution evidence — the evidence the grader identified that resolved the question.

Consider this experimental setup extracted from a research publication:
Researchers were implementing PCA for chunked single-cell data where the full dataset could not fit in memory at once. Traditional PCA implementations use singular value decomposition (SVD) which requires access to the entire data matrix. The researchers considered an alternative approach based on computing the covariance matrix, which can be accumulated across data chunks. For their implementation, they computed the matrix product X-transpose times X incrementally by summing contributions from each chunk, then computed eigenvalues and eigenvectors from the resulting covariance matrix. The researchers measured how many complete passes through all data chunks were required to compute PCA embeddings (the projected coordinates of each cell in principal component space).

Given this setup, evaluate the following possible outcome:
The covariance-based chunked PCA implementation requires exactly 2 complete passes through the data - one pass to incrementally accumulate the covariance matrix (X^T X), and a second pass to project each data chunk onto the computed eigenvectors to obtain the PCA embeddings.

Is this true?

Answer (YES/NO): YES